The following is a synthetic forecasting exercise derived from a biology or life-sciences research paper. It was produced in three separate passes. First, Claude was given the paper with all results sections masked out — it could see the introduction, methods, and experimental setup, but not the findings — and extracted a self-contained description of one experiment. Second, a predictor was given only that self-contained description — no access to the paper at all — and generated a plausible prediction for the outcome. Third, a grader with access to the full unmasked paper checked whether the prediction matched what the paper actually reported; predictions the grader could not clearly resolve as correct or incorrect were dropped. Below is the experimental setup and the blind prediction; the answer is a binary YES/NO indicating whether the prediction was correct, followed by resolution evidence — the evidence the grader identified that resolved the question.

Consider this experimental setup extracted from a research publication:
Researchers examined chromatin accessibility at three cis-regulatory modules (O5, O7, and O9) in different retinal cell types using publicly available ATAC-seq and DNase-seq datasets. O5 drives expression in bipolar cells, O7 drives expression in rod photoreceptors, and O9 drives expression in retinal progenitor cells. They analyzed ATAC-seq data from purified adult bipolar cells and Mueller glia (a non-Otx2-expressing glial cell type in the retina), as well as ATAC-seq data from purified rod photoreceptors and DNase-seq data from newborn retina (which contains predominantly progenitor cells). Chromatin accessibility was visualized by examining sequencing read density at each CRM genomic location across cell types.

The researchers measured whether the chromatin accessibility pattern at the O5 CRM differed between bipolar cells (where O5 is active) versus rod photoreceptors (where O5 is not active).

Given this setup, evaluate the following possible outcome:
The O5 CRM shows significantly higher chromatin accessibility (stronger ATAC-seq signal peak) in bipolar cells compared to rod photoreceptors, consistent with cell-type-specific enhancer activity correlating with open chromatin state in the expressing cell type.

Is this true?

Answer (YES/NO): YES